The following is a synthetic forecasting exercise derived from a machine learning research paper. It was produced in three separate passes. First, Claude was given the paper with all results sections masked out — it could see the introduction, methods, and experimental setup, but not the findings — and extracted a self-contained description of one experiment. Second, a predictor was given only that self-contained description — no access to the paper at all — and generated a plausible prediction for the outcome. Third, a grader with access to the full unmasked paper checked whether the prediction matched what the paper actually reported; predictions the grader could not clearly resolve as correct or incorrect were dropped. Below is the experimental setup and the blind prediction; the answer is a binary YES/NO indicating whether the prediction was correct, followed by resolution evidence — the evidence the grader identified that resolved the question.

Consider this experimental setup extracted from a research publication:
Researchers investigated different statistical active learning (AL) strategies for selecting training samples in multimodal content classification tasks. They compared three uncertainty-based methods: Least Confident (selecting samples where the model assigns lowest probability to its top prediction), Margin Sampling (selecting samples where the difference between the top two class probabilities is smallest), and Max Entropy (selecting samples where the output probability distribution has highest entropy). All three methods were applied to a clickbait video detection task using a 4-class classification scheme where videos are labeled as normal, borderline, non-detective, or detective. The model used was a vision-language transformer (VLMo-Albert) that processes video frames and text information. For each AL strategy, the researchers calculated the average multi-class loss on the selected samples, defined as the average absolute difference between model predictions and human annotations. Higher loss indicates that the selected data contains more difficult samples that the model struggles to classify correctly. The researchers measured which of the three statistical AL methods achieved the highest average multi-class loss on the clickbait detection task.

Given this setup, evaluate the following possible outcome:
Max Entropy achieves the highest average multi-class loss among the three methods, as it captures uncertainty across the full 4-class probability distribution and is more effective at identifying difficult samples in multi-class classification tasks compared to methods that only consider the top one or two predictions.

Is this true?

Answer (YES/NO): YES